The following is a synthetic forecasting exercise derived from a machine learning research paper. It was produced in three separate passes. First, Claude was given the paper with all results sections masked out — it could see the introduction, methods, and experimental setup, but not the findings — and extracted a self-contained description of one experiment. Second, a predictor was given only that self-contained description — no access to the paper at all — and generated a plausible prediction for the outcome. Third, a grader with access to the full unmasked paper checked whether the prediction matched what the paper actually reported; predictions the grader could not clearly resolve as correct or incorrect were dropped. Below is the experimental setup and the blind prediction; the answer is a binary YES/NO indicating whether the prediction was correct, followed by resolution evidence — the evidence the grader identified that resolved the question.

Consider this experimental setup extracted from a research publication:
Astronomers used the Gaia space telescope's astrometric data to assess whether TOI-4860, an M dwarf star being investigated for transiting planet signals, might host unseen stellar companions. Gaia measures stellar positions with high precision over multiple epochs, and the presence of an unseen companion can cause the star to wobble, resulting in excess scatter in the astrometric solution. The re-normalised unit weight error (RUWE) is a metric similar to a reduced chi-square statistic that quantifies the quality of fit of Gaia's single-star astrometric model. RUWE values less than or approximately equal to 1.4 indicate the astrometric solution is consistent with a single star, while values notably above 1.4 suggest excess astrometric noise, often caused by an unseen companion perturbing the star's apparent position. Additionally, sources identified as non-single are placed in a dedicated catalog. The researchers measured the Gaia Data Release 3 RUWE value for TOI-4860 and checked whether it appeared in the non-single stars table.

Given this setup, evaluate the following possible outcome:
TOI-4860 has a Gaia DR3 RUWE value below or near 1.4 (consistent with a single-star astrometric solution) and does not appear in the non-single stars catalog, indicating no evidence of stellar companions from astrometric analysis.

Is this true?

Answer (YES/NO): YES